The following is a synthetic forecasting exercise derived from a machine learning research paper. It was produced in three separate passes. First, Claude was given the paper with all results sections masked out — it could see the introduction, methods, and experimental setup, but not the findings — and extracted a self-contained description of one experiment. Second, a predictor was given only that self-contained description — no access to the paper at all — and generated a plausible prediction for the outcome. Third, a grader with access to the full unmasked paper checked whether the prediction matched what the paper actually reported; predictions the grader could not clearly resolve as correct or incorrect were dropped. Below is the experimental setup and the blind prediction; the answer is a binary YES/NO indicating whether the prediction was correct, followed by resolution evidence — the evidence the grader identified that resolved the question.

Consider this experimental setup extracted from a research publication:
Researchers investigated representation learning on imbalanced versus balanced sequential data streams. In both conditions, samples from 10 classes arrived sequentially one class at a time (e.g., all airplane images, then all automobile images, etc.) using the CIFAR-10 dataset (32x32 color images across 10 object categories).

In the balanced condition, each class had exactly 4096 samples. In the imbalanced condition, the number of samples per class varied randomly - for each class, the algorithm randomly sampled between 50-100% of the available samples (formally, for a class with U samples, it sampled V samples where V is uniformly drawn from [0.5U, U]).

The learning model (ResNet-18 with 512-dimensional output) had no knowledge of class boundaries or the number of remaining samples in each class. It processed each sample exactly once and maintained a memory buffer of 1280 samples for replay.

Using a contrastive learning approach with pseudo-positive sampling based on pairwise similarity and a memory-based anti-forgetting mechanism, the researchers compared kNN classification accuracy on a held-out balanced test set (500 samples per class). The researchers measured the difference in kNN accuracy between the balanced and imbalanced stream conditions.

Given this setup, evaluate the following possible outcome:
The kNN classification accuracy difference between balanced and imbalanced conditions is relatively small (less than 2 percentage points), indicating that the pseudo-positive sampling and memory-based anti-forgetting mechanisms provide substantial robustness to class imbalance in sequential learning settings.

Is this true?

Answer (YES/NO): YES